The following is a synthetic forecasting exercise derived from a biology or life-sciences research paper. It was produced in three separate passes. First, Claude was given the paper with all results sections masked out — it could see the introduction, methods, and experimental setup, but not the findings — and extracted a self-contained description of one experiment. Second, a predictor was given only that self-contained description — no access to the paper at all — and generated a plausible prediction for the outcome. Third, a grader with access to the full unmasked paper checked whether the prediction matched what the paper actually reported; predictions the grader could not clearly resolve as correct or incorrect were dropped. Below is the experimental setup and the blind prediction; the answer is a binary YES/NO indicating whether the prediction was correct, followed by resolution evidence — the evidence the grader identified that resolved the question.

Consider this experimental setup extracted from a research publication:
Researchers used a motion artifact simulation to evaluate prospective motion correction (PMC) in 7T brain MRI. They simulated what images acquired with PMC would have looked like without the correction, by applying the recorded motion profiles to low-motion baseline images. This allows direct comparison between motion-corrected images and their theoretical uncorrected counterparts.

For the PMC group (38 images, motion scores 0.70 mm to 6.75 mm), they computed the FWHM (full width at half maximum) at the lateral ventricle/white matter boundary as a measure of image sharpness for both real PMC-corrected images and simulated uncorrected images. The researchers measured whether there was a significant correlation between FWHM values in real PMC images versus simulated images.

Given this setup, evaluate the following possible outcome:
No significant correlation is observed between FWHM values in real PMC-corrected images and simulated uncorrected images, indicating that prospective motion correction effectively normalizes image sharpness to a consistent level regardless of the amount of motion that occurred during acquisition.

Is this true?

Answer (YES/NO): YES